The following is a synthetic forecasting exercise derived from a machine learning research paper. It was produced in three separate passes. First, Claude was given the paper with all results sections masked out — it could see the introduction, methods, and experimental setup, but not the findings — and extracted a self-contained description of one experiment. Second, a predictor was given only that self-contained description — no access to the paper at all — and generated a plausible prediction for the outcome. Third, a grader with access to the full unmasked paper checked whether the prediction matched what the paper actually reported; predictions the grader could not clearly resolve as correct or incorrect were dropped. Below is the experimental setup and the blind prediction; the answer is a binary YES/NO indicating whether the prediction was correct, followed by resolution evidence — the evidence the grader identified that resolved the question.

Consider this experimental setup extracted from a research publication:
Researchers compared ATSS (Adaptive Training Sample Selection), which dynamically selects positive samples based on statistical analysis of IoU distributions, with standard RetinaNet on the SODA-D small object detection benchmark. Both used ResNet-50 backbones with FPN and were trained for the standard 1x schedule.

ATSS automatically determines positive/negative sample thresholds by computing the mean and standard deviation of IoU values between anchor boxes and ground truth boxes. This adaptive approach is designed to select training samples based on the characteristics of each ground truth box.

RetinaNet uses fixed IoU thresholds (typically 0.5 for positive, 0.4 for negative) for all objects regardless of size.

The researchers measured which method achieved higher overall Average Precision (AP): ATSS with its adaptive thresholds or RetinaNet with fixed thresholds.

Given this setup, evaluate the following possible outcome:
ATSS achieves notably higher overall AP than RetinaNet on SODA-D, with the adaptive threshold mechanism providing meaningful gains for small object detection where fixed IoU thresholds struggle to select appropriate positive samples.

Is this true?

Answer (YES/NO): NO